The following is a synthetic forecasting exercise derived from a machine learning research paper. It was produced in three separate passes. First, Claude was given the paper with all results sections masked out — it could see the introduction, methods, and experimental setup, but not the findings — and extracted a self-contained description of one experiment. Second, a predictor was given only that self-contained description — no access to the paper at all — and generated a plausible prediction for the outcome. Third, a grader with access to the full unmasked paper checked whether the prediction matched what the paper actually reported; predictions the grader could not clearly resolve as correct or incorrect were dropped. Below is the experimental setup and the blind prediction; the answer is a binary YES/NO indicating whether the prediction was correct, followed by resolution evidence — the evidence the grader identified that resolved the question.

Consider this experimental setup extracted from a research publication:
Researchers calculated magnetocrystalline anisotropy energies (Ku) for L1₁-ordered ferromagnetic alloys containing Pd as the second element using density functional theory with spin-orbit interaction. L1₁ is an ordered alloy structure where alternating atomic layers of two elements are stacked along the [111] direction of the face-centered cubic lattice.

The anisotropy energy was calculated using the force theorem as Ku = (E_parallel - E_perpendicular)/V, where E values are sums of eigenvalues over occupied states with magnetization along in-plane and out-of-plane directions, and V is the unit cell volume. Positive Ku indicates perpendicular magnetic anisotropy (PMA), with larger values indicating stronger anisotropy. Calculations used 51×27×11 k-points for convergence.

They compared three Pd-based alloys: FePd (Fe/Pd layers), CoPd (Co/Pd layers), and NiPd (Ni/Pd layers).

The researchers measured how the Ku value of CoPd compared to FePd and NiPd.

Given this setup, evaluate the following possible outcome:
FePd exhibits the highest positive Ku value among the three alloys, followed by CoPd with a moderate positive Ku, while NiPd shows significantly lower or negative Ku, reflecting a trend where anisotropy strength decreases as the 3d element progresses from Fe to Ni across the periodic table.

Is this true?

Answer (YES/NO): NO